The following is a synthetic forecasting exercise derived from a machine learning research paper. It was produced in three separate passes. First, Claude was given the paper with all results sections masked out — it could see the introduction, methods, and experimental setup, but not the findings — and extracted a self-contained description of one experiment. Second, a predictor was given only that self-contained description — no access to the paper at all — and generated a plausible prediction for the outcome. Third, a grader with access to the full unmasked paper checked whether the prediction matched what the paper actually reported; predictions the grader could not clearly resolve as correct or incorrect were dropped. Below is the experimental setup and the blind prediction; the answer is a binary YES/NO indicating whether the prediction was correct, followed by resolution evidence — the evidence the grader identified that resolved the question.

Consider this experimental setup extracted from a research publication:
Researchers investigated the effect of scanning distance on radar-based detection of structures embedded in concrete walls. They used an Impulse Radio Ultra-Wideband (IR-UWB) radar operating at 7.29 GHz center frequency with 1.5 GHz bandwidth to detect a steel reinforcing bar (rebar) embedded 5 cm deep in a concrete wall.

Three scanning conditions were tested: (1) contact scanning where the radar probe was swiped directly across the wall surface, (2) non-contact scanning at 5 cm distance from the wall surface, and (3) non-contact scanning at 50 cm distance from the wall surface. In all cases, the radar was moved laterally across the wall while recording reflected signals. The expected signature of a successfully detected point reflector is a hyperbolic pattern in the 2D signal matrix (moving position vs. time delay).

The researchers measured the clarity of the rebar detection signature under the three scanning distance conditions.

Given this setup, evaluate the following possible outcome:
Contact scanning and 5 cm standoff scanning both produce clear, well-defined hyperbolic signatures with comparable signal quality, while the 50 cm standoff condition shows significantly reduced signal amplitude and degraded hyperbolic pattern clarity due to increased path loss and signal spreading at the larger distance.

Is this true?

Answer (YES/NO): NO